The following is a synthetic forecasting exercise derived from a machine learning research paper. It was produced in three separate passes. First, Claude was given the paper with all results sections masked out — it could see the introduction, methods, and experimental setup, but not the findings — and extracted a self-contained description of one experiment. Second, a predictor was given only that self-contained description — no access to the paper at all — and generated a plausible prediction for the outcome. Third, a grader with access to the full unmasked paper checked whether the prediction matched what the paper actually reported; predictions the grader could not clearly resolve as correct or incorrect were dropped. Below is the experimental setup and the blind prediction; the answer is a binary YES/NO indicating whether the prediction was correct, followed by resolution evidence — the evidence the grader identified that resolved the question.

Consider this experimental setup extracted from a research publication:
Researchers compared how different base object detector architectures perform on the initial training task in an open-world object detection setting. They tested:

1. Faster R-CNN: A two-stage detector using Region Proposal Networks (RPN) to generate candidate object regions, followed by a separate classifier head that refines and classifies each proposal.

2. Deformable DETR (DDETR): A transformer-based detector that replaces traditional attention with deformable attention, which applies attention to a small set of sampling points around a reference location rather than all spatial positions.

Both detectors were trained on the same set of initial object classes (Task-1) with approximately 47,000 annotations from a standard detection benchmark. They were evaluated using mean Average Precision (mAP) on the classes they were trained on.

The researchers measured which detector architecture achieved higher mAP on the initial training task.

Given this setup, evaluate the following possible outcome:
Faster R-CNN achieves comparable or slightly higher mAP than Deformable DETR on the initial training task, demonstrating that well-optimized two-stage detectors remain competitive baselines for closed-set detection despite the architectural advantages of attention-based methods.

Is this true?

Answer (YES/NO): NO